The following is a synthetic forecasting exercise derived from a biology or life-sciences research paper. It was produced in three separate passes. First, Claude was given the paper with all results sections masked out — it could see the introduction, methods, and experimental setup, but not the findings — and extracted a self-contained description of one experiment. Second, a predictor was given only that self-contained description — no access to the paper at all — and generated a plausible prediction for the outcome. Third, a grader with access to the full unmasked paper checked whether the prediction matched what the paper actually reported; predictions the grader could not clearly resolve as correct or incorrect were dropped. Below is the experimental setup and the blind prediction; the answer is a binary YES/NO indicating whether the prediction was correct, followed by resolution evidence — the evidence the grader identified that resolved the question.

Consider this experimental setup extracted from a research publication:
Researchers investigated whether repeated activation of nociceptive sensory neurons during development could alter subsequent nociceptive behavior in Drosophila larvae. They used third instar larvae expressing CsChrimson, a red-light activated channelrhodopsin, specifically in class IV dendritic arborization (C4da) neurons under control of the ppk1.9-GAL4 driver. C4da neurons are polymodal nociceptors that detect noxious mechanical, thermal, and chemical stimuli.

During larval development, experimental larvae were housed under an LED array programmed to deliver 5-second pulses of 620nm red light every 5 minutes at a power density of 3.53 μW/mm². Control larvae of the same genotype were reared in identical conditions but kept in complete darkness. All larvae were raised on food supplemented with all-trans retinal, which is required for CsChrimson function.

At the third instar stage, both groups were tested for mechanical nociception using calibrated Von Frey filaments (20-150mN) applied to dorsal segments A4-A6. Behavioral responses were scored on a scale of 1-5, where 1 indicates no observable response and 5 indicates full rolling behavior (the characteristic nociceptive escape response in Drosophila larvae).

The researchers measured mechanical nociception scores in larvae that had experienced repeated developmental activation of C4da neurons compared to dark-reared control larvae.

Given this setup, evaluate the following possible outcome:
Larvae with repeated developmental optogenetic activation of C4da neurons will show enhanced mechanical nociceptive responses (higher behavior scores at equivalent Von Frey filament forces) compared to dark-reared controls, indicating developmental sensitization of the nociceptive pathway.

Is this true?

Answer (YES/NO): YES